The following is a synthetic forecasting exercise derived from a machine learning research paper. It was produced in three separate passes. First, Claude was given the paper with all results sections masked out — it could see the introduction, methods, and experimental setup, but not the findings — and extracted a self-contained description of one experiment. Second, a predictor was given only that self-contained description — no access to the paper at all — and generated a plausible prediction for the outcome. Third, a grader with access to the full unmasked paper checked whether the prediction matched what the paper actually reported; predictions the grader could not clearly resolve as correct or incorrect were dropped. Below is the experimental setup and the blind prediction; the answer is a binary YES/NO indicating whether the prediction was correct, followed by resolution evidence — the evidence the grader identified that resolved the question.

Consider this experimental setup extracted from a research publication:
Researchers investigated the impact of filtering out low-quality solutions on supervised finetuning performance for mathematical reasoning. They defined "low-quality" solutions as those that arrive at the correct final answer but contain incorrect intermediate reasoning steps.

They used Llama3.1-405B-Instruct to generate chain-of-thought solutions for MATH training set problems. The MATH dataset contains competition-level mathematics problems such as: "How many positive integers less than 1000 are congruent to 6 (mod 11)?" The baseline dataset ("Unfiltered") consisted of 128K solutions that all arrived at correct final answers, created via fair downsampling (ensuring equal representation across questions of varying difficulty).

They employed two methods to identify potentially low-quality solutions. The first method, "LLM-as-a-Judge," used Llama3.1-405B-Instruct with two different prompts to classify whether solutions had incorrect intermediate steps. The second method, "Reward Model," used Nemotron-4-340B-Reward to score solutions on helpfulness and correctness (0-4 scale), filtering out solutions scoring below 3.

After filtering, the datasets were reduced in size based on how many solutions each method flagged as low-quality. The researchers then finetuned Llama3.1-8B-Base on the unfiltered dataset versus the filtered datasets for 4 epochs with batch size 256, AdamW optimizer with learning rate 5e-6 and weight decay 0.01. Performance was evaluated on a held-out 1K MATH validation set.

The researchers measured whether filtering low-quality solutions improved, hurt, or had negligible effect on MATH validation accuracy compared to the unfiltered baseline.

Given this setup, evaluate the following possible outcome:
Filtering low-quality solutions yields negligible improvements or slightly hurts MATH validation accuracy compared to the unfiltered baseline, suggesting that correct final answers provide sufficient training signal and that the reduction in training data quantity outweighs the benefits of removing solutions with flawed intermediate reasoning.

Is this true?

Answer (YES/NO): YES